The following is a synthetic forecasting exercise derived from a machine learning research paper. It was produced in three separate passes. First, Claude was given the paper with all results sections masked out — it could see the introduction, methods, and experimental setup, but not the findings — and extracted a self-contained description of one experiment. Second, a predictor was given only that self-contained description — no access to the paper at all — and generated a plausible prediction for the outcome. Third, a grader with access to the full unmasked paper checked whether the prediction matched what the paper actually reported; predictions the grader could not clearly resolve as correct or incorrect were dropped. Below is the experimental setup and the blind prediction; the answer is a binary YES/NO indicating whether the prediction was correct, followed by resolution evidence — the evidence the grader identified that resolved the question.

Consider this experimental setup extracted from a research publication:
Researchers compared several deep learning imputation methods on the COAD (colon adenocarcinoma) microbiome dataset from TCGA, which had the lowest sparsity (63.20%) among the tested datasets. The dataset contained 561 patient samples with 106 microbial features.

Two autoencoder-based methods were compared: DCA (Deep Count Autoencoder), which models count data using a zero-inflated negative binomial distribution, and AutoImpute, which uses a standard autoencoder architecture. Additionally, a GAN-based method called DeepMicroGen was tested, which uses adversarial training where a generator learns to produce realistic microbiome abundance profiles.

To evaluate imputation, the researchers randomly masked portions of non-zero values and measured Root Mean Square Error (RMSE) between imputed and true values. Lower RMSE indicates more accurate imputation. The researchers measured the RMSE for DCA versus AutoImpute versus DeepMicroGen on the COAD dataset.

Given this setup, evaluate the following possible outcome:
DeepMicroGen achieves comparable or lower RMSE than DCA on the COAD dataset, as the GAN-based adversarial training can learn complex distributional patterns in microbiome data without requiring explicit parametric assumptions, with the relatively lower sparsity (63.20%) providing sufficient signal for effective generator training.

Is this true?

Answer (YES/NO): YES